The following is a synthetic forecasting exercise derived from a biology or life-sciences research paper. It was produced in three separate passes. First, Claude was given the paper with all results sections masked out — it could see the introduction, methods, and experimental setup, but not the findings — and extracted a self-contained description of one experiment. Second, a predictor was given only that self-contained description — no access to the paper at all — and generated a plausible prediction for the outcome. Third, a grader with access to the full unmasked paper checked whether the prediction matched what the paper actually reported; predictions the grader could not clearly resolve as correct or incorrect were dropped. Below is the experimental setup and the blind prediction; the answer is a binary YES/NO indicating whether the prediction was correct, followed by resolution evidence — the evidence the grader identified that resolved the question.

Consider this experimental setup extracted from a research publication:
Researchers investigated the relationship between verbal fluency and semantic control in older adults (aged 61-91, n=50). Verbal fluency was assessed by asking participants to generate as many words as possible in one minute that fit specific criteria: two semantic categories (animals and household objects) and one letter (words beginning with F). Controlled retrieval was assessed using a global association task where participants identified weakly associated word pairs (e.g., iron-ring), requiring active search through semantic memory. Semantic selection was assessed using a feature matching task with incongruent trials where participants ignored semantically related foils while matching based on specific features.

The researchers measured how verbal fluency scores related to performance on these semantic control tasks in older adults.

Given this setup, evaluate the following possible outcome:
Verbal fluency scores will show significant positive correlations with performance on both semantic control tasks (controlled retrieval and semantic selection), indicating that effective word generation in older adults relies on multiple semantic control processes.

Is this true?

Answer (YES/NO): NO